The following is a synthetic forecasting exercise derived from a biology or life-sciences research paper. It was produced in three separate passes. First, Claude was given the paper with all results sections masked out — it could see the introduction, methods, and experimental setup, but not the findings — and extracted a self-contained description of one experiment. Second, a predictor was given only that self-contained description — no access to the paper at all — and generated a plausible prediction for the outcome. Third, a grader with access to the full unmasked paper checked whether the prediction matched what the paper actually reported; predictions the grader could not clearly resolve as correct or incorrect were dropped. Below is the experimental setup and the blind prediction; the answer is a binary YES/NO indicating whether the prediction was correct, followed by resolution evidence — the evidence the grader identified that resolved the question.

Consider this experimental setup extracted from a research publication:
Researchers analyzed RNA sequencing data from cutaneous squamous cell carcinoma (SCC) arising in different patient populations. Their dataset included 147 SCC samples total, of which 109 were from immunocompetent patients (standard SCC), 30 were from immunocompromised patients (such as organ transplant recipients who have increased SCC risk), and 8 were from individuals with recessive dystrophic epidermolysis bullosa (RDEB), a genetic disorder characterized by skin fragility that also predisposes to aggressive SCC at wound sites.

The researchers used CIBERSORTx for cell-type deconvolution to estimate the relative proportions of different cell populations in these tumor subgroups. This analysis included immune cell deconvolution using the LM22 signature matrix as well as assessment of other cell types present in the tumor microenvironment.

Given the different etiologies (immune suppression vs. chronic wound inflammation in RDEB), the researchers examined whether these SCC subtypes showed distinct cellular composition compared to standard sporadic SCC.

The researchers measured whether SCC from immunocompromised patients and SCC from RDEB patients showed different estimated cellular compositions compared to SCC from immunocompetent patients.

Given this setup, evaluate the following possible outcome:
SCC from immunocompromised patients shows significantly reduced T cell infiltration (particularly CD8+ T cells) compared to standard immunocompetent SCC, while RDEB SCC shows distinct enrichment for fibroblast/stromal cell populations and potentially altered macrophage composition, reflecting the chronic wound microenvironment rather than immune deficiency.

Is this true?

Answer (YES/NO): NO